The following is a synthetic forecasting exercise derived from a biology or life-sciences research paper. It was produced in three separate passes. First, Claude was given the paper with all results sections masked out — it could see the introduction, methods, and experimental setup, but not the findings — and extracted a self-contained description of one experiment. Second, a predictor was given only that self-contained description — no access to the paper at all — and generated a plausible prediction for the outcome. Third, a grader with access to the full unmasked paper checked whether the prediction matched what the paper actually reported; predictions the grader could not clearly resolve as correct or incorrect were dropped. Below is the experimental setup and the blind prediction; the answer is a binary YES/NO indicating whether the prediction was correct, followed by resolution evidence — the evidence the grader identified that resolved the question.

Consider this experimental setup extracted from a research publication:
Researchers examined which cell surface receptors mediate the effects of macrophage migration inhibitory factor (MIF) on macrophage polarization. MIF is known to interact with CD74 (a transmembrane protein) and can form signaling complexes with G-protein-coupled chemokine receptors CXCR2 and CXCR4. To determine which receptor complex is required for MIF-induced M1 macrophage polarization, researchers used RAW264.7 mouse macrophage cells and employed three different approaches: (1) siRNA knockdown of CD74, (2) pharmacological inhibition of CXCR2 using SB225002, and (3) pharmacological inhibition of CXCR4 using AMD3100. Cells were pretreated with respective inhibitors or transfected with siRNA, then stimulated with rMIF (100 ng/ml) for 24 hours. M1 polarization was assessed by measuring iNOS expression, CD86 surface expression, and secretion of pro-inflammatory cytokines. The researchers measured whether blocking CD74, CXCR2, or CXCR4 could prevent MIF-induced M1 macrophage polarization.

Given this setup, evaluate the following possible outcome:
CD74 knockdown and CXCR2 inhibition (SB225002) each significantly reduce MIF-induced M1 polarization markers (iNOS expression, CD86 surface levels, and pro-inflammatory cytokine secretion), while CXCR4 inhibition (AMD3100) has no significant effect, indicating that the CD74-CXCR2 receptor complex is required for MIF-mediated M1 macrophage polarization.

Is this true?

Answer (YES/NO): YES